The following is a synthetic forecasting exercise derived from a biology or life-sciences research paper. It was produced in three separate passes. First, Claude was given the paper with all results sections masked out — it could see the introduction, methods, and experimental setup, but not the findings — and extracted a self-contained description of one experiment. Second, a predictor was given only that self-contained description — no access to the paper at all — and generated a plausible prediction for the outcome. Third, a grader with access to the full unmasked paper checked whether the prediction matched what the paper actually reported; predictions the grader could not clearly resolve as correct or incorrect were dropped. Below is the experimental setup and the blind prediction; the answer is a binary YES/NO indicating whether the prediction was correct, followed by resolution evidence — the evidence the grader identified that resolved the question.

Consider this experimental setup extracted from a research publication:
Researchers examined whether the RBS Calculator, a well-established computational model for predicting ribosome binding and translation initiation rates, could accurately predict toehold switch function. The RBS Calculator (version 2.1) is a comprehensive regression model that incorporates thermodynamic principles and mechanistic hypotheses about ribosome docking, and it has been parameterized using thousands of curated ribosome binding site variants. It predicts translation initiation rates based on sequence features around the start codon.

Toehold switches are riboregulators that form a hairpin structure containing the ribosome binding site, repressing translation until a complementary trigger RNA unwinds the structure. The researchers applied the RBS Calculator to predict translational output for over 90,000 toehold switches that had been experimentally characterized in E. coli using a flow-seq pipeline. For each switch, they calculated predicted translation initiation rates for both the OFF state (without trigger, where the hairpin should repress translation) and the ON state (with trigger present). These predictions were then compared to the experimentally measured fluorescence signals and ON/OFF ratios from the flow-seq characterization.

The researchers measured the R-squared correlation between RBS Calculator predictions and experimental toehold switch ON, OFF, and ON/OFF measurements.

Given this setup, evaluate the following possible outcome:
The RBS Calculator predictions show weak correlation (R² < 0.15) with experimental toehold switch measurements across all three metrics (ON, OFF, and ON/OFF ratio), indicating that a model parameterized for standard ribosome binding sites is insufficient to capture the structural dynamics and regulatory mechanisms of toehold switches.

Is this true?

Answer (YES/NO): YES